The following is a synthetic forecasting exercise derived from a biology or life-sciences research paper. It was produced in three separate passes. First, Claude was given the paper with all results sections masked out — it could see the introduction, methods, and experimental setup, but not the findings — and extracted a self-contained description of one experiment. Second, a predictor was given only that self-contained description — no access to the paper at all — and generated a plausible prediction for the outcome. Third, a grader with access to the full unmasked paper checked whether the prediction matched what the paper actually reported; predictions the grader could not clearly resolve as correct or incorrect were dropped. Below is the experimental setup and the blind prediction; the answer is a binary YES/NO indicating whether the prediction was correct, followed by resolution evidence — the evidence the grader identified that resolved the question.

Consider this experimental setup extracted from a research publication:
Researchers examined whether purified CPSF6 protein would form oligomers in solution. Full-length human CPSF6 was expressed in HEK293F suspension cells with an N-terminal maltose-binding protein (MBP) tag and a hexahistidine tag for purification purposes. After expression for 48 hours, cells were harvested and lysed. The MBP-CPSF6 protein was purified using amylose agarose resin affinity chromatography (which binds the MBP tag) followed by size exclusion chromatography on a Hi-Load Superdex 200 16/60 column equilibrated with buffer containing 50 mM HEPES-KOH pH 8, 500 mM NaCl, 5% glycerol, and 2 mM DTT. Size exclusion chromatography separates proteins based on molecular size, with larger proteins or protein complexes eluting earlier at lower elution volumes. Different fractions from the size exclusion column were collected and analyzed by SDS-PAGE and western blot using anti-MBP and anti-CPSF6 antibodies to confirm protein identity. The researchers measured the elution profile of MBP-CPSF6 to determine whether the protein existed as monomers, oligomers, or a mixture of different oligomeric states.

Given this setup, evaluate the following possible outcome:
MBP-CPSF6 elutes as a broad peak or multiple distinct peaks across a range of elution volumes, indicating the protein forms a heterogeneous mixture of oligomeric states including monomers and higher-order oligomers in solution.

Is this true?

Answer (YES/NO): NO